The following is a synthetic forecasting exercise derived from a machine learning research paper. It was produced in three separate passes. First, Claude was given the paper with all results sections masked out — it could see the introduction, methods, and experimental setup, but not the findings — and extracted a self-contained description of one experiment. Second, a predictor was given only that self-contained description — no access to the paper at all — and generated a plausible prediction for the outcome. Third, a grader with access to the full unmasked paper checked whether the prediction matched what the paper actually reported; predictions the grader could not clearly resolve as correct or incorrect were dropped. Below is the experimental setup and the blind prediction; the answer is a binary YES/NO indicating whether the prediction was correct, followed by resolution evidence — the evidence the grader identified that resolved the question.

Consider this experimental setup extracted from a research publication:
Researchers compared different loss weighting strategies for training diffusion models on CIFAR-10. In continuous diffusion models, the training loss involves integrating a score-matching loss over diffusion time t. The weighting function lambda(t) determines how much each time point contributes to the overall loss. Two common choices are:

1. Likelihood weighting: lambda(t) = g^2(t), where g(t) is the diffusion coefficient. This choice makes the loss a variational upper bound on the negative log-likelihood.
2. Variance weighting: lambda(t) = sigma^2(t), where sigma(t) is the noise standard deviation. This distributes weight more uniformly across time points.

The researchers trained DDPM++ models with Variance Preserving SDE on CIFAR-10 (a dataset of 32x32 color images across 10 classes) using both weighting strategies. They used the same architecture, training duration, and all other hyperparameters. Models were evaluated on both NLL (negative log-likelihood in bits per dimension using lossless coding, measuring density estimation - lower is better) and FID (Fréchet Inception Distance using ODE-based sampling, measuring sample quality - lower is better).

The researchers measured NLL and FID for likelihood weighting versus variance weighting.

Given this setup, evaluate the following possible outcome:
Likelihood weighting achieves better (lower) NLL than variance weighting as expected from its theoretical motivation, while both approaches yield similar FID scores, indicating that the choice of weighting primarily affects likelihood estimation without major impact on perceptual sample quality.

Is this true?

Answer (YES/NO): NO